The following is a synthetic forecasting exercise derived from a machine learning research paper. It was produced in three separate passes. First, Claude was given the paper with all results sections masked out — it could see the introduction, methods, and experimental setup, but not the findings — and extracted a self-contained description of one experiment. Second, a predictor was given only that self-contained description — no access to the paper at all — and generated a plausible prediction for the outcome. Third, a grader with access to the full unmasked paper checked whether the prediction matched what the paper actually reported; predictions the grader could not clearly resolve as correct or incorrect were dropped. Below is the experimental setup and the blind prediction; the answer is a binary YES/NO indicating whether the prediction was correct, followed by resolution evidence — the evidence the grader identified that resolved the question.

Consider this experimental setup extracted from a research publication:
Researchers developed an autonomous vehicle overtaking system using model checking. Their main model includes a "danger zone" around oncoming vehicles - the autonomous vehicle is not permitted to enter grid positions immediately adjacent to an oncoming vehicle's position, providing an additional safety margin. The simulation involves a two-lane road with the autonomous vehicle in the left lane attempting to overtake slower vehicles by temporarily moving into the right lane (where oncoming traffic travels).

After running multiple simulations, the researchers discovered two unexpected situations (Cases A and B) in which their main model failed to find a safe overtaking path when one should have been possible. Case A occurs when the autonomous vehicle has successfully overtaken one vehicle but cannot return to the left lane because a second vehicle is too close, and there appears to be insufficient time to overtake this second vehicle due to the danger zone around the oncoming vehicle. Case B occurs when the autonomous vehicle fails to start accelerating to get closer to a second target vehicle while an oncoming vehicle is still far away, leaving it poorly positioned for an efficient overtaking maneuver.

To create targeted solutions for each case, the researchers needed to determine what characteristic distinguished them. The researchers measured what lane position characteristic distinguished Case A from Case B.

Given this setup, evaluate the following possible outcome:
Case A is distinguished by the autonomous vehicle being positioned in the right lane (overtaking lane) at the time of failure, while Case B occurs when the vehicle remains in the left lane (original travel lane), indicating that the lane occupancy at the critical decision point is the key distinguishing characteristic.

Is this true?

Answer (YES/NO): YES